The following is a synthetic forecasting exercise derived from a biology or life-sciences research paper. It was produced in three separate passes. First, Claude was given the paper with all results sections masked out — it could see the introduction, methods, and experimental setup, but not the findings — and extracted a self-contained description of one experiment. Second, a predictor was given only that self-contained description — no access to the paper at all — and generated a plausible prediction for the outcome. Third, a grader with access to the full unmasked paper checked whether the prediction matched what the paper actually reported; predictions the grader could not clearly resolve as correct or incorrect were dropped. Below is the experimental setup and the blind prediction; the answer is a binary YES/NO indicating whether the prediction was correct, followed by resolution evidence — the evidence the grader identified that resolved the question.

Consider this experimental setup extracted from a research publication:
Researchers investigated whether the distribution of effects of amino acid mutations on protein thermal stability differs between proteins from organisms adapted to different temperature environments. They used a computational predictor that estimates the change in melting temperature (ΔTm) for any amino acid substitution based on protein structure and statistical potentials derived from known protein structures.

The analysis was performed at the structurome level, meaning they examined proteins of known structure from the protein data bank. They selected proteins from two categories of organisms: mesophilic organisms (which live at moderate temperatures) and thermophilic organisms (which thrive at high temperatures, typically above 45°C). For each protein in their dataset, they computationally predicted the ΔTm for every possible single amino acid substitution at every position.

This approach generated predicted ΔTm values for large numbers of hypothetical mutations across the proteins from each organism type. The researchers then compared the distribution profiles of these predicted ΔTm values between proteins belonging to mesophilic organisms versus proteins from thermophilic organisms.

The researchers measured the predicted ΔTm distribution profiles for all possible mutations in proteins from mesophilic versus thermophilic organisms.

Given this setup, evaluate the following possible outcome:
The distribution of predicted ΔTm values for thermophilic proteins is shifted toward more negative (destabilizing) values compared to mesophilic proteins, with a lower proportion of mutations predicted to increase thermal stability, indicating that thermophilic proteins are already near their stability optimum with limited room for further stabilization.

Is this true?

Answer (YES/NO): YES